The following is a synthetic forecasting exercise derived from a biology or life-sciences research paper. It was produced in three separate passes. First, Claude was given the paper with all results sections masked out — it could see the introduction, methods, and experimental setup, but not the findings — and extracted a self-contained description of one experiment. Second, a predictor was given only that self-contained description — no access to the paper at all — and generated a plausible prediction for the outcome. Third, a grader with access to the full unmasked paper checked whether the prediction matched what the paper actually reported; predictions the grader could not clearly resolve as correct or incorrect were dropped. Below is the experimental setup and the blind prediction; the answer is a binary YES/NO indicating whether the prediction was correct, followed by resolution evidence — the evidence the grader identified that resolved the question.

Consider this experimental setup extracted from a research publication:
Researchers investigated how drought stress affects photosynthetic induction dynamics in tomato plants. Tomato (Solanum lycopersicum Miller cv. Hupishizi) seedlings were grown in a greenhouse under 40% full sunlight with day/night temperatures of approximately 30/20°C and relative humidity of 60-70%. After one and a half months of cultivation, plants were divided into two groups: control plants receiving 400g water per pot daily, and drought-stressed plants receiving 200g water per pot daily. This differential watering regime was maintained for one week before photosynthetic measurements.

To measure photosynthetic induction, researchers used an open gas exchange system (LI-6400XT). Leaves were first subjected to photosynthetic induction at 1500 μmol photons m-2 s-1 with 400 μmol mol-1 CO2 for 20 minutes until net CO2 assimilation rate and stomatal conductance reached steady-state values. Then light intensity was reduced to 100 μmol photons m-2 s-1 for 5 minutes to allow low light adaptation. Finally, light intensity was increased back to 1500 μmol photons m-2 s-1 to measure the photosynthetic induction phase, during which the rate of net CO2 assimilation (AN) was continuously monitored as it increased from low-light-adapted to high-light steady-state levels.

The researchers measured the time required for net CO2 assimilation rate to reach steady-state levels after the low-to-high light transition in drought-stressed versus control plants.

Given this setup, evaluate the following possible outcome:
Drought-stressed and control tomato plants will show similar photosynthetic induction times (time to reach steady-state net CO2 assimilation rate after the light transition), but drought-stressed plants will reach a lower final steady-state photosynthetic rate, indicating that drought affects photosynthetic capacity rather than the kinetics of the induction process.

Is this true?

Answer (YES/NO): NO